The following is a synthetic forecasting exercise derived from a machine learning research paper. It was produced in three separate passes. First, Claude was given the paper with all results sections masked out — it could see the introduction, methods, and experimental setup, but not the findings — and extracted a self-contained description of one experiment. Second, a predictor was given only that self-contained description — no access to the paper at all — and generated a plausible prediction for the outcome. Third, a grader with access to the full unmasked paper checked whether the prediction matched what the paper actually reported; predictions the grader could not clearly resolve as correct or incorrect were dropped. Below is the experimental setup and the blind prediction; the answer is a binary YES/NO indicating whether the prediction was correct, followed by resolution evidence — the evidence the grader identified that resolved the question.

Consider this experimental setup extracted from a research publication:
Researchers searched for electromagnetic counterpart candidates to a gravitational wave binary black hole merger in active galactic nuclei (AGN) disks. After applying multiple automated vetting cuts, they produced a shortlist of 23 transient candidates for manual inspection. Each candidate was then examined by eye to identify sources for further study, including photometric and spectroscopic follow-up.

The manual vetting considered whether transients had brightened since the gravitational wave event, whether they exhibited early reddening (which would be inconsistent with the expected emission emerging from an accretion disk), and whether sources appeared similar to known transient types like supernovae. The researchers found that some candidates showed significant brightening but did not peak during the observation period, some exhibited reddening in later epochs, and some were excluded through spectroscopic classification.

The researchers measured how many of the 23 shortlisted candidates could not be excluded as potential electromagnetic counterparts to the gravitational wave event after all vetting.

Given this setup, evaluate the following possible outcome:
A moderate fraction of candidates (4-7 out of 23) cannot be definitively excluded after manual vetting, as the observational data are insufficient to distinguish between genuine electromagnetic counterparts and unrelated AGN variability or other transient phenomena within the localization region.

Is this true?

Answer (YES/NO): YES